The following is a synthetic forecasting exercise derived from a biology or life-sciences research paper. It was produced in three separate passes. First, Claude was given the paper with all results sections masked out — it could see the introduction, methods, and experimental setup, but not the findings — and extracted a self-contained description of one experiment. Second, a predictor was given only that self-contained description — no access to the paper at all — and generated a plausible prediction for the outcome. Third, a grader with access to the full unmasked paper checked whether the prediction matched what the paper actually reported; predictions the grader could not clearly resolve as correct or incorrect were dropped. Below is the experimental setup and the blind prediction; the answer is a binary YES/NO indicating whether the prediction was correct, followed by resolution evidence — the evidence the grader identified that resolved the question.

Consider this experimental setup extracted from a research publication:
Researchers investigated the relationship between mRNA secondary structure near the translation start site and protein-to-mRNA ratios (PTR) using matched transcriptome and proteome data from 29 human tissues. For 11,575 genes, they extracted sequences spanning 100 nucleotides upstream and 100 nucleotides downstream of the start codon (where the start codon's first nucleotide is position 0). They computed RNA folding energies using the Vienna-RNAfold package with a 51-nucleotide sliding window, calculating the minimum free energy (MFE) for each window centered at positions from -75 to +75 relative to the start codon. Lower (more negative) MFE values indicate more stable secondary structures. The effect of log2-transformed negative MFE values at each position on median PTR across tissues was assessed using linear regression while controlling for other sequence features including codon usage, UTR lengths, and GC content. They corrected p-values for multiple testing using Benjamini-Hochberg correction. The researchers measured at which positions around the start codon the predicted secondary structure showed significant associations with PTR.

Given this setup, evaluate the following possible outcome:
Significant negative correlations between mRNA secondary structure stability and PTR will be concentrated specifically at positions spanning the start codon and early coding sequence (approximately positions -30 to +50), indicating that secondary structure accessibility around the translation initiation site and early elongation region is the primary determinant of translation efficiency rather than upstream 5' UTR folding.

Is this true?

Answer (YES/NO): NO